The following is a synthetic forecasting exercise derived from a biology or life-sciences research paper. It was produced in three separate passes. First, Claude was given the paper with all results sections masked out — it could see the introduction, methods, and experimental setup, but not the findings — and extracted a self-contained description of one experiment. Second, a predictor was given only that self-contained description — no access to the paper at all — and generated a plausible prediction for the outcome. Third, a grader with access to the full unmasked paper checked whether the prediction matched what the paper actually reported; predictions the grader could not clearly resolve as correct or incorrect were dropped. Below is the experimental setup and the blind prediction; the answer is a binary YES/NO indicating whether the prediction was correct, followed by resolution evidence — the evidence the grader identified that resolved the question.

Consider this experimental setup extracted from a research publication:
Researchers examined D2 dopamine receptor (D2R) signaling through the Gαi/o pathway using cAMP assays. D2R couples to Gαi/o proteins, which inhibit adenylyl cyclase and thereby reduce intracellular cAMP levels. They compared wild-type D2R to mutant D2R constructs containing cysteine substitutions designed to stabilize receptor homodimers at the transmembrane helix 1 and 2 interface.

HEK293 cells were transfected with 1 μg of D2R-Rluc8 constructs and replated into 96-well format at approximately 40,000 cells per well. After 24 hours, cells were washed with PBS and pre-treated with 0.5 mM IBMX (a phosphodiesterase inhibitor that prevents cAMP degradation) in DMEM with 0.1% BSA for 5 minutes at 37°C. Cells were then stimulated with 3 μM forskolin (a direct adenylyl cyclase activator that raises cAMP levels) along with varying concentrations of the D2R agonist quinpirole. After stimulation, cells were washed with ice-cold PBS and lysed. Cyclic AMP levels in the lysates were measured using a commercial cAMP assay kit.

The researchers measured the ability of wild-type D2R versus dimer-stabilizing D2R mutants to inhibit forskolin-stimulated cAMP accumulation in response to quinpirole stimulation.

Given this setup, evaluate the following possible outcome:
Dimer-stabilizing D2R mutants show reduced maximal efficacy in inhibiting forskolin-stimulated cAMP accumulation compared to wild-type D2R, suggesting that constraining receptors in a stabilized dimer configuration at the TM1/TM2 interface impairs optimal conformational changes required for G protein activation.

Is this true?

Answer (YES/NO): NO